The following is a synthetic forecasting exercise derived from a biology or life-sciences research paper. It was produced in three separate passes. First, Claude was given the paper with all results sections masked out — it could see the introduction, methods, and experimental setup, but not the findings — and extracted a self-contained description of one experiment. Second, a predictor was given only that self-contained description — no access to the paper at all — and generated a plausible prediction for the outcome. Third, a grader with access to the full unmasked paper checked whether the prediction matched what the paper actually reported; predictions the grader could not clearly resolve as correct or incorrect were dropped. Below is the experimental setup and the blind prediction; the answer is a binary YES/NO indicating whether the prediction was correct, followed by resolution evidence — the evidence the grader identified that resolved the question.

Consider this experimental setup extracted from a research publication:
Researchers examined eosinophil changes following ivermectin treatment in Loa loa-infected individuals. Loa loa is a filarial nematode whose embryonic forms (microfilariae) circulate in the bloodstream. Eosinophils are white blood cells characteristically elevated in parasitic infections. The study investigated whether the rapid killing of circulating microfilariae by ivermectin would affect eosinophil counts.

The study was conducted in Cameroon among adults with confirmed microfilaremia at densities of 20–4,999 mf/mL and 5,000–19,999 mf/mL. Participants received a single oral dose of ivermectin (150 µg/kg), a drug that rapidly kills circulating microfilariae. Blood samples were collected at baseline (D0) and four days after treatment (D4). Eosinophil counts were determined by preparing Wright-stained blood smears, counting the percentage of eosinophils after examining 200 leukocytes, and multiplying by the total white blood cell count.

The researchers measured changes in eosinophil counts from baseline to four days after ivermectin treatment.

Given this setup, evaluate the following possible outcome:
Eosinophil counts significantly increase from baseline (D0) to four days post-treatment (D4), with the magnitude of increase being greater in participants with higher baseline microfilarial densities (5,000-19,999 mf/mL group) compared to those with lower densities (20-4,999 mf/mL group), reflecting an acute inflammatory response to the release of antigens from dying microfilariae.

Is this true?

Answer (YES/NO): NO